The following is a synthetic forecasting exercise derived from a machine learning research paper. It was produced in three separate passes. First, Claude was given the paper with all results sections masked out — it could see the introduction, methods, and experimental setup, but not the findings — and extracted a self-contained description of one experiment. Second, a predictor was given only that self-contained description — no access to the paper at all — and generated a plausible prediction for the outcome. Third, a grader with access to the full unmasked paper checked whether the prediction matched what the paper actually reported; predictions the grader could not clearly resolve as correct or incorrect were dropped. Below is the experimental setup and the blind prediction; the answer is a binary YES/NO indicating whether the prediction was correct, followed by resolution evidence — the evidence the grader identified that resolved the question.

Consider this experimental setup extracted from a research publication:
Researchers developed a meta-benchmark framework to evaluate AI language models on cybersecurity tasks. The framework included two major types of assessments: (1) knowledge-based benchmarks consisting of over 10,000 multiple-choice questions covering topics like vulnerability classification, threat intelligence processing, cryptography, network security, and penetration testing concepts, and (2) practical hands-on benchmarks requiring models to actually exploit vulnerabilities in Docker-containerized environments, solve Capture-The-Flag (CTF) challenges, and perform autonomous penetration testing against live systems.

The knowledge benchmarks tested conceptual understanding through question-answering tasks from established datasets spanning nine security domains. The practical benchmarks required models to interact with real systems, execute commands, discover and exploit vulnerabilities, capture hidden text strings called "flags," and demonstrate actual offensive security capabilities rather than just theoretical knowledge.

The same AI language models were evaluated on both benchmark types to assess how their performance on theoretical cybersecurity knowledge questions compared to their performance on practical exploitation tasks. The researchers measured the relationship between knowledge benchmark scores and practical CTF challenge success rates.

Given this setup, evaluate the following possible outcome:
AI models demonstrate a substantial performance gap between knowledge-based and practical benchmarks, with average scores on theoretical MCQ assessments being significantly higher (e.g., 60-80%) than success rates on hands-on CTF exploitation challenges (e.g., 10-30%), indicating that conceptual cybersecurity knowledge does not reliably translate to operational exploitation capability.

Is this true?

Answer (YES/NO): YES